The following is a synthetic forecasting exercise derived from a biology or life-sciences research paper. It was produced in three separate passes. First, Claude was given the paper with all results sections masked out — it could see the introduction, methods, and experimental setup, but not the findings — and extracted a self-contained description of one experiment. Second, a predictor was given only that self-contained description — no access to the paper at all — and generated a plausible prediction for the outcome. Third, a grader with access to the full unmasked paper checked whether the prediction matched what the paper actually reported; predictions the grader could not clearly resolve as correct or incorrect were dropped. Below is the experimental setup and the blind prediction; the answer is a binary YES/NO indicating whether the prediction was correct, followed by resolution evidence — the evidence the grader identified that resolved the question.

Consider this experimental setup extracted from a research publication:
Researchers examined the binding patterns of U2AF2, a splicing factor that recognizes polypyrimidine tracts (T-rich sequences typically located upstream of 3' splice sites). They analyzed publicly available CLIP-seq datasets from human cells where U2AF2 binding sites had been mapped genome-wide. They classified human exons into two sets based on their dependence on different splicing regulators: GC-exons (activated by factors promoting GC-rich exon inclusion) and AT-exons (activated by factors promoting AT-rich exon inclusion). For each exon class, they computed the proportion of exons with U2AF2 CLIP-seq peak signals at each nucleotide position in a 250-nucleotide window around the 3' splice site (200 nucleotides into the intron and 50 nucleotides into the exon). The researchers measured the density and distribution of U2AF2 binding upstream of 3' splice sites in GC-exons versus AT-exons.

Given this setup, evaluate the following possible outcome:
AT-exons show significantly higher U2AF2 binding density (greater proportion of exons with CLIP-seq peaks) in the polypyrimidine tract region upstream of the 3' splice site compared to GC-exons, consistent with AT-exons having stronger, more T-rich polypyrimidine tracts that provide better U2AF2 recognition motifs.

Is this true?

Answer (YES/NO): YES